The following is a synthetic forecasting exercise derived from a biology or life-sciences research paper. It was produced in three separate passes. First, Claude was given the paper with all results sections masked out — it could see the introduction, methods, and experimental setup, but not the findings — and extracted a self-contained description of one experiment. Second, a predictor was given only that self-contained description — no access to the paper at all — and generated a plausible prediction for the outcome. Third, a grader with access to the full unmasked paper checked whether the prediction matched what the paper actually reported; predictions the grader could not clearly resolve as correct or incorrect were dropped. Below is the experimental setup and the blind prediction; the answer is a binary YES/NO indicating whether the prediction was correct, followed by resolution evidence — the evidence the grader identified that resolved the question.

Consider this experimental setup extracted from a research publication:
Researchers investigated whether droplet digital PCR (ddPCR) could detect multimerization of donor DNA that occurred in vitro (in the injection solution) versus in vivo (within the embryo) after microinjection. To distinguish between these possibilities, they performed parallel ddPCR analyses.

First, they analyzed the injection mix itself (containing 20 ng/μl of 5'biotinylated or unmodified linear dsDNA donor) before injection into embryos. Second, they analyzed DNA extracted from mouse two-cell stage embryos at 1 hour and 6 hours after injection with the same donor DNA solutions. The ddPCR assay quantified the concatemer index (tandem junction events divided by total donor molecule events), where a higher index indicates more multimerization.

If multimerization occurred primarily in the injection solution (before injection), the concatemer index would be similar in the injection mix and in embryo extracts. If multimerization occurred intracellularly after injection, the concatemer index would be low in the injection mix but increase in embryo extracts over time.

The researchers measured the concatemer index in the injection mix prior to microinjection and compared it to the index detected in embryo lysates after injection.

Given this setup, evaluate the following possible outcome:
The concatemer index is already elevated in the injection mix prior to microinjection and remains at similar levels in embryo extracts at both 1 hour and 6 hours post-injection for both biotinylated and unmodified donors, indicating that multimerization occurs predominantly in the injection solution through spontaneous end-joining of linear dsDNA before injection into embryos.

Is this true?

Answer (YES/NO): NO